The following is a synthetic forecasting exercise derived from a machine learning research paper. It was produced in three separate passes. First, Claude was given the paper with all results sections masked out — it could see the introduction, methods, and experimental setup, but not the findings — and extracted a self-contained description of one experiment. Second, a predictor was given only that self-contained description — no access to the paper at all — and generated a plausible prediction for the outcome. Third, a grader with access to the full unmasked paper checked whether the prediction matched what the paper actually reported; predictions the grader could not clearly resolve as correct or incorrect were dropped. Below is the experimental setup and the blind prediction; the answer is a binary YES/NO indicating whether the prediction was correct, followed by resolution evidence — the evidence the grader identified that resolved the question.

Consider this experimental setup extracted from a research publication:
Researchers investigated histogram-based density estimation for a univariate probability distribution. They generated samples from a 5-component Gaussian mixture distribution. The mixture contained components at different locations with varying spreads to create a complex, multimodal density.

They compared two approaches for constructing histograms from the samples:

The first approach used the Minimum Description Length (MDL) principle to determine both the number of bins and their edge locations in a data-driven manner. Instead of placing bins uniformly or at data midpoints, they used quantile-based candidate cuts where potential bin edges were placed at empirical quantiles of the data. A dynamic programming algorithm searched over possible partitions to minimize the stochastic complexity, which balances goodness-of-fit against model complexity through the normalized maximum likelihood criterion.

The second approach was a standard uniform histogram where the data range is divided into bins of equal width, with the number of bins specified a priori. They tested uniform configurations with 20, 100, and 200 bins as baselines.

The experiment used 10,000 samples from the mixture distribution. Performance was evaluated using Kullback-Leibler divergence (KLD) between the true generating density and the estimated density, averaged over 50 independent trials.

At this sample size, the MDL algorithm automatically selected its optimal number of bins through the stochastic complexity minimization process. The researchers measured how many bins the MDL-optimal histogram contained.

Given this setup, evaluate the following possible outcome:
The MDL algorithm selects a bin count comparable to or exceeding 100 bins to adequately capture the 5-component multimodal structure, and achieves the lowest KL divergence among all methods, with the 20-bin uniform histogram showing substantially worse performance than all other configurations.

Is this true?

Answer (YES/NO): NO